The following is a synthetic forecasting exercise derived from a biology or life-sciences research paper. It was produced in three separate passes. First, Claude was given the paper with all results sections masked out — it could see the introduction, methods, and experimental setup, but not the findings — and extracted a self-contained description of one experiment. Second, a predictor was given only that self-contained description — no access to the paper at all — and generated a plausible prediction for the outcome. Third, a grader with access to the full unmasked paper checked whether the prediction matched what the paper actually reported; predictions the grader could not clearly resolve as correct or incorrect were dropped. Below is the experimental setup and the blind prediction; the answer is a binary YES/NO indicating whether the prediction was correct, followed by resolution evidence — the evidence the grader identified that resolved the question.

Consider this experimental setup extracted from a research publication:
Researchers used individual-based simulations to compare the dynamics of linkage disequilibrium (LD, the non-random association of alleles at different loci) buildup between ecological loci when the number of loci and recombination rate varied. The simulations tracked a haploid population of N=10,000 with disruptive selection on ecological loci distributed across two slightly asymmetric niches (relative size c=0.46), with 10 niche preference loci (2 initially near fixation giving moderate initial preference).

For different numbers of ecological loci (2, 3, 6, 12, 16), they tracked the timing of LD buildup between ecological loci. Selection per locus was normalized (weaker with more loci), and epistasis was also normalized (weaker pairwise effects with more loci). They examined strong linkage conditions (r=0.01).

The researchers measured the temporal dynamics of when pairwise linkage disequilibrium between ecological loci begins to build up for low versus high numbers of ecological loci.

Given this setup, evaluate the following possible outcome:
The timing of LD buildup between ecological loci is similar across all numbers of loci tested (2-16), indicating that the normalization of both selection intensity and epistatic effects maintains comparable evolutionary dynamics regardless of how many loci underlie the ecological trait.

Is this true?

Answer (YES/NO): NO